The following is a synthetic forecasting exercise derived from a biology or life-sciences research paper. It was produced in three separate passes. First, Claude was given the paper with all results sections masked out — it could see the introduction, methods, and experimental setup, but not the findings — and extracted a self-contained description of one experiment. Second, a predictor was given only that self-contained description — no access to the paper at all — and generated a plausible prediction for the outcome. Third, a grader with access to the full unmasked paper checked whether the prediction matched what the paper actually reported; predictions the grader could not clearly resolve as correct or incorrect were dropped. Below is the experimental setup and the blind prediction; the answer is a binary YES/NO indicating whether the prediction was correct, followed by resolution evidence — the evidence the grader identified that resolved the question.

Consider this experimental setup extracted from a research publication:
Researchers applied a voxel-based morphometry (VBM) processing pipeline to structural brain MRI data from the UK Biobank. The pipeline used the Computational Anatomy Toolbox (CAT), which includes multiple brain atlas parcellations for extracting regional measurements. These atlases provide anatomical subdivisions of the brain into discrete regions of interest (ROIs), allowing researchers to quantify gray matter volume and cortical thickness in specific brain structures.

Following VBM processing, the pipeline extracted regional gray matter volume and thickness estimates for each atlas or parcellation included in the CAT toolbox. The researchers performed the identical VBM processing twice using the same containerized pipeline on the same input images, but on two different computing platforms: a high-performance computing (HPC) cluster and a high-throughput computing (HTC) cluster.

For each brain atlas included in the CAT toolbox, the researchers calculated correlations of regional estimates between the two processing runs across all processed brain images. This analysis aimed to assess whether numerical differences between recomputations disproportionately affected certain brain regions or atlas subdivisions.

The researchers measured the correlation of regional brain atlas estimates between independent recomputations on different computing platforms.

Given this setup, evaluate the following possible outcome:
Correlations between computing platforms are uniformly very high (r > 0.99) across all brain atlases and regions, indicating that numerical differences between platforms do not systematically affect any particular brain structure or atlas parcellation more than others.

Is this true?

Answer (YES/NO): YES